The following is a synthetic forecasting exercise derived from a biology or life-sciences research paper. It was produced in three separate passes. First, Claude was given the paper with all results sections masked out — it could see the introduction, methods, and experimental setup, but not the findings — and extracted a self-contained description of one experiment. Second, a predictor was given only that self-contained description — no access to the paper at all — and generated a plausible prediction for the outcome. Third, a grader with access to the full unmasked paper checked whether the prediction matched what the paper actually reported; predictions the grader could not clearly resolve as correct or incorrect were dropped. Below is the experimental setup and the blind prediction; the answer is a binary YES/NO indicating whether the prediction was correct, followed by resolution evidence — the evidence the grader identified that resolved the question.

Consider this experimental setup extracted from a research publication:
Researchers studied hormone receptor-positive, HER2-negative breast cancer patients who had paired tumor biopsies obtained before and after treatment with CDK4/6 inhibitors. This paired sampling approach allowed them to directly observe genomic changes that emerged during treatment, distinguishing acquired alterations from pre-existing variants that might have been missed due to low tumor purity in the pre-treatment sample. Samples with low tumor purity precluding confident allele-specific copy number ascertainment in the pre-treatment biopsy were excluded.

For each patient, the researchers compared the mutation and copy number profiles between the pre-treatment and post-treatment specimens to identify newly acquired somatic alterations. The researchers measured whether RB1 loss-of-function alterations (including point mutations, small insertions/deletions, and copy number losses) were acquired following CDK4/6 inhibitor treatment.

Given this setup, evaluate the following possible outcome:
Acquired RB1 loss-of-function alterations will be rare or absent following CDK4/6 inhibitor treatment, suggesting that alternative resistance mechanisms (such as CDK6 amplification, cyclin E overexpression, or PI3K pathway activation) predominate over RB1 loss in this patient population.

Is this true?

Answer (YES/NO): NO